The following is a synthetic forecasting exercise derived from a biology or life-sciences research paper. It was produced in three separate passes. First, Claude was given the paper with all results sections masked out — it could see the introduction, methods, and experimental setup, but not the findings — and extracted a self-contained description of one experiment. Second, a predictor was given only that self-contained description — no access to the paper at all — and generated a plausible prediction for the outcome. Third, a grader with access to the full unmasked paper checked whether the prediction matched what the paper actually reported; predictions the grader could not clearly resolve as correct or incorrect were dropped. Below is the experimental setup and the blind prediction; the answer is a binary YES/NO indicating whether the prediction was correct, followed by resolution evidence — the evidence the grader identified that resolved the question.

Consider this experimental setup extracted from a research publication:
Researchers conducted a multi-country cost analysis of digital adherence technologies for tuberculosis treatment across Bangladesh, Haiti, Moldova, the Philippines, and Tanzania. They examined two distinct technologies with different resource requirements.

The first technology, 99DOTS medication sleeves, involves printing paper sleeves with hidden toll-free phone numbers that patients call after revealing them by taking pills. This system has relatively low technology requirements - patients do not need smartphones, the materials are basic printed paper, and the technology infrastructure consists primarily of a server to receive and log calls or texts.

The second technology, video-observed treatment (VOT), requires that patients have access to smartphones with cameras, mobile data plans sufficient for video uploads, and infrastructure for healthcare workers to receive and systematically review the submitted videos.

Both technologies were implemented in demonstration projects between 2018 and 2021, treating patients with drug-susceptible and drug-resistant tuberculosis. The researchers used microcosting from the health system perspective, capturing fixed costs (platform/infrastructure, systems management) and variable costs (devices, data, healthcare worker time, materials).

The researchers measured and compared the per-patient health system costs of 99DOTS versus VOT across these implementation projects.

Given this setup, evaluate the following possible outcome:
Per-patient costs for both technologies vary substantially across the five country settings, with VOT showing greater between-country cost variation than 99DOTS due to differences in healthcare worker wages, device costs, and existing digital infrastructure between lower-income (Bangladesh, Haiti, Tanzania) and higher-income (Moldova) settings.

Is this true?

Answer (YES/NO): NO